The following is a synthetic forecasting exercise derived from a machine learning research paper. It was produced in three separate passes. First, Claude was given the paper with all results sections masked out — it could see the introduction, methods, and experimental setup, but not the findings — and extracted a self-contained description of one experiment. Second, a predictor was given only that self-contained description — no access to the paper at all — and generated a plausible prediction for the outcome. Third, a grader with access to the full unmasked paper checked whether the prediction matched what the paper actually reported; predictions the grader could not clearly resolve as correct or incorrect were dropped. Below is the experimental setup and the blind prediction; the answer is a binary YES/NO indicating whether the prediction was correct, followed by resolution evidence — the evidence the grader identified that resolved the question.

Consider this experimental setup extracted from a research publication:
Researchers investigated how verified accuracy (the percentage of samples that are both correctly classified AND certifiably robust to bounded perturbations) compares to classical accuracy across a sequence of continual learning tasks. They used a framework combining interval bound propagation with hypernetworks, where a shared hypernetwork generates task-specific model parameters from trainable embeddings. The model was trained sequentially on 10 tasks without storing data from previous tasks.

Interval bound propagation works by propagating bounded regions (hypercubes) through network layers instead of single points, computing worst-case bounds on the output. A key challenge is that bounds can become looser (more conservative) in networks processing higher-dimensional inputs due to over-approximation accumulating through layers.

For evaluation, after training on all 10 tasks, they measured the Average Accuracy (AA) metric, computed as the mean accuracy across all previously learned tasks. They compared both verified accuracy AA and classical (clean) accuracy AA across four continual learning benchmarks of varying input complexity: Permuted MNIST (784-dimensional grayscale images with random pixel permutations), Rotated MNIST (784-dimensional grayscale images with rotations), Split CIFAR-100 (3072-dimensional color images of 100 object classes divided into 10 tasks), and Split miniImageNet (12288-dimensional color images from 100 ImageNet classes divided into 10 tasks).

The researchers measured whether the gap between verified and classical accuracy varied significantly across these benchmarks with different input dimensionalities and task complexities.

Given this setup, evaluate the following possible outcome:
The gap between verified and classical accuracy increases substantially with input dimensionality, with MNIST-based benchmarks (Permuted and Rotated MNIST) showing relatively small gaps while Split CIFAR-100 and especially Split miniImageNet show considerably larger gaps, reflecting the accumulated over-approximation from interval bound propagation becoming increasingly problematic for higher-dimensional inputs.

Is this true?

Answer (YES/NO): NO